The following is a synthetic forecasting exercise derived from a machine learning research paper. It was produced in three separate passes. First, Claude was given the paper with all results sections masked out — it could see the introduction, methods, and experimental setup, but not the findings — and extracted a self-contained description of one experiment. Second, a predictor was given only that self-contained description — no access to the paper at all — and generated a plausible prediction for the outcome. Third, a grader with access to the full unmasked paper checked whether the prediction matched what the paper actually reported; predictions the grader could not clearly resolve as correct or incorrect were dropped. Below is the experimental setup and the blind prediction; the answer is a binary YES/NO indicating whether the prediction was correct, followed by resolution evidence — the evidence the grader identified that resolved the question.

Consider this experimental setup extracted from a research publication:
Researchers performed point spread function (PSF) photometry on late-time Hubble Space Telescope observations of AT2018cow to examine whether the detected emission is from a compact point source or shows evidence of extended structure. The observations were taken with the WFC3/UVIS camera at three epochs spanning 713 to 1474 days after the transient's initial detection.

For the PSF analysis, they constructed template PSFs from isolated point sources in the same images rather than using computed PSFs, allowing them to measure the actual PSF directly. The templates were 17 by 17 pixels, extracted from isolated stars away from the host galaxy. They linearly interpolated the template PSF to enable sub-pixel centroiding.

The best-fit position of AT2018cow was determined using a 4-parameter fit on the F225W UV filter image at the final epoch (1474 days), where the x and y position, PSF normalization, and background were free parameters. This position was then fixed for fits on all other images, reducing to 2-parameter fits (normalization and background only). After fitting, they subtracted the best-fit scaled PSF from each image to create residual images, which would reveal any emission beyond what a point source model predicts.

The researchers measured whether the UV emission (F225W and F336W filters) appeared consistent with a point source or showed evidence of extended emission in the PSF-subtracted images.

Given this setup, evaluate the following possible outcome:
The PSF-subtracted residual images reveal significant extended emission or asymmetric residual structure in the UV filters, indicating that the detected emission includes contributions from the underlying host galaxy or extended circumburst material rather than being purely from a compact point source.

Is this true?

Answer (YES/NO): NO